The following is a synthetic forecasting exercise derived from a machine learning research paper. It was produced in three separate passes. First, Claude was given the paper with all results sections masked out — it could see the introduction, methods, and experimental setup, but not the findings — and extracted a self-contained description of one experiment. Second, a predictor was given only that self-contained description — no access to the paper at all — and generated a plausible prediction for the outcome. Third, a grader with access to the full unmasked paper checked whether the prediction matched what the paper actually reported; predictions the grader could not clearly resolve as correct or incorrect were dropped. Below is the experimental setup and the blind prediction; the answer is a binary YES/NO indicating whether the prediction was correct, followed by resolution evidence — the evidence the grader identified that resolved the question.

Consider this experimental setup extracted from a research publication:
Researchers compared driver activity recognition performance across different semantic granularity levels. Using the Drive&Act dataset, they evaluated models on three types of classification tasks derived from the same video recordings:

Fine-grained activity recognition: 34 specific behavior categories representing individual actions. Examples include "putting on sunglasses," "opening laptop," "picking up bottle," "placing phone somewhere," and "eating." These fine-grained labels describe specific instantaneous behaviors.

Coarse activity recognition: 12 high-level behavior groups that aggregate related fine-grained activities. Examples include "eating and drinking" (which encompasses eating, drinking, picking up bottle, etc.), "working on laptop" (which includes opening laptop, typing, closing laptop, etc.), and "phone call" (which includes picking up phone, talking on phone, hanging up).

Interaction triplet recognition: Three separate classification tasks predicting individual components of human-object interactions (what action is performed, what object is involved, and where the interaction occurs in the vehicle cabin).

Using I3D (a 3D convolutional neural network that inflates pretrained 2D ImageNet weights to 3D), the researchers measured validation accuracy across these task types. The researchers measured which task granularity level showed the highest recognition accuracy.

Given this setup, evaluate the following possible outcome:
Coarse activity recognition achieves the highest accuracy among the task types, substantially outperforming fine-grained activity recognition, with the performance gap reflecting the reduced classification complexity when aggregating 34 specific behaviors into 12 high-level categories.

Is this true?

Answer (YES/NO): NO